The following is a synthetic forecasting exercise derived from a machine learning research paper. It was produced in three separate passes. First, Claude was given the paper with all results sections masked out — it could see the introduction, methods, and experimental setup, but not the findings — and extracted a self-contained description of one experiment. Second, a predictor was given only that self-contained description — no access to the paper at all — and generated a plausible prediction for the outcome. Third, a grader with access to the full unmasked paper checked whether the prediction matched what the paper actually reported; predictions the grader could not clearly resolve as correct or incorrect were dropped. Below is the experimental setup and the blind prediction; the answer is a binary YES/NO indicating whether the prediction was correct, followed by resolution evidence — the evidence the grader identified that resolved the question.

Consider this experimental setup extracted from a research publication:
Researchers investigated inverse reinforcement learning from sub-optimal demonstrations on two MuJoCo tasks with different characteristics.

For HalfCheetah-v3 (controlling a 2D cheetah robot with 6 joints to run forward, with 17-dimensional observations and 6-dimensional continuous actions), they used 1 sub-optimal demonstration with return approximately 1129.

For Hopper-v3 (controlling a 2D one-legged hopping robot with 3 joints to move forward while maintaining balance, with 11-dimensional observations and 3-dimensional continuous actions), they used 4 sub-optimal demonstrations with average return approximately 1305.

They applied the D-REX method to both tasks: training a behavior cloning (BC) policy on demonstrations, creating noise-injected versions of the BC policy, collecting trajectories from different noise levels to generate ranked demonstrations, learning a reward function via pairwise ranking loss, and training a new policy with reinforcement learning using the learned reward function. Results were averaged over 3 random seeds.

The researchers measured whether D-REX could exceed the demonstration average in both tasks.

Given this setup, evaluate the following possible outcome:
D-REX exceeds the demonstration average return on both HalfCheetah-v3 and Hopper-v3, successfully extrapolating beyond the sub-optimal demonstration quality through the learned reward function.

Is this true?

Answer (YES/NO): YES